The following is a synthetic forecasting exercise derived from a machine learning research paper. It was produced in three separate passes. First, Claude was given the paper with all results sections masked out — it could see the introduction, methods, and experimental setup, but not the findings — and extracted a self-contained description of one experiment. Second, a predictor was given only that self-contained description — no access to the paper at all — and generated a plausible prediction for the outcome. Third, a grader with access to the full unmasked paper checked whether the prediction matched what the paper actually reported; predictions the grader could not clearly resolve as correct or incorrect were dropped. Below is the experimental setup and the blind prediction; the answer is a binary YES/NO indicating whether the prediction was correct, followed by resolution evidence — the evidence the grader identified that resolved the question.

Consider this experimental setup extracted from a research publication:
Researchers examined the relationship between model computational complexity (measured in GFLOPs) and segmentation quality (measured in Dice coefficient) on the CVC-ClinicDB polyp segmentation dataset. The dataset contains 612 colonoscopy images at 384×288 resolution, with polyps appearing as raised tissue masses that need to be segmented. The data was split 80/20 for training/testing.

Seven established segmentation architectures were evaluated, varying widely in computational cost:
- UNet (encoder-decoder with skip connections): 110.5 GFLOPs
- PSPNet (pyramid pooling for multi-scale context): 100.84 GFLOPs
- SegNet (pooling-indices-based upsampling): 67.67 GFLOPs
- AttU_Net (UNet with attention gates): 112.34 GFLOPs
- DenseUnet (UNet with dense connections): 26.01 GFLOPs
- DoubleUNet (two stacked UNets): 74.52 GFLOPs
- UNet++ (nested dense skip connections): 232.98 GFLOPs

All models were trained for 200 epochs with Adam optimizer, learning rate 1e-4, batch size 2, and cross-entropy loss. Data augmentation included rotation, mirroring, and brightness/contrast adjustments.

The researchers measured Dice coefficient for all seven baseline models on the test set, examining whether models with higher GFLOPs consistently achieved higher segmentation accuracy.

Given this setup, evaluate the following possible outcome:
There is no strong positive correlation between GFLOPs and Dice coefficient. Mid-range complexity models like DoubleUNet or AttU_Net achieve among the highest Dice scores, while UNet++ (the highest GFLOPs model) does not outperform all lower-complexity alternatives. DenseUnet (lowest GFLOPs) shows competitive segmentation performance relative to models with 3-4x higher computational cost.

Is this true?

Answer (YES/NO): NO